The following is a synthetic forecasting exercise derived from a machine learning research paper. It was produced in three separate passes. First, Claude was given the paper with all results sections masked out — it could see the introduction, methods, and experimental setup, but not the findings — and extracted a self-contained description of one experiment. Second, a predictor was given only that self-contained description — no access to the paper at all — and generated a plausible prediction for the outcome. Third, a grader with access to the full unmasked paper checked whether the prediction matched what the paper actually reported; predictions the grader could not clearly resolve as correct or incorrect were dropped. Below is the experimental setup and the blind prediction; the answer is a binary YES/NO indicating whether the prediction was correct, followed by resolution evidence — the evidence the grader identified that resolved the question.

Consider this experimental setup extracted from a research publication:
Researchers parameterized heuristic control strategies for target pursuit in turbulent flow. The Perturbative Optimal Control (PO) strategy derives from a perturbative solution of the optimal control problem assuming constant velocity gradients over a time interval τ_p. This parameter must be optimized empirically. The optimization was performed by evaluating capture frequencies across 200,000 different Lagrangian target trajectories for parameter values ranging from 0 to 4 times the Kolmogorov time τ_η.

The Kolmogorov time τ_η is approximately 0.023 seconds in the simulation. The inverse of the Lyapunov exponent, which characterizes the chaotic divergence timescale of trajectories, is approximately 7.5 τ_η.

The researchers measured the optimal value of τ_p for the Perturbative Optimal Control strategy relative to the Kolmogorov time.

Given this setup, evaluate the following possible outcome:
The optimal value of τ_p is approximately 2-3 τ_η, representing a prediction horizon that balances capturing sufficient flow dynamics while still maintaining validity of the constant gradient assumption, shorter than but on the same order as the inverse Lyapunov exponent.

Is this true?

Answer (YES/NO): NO